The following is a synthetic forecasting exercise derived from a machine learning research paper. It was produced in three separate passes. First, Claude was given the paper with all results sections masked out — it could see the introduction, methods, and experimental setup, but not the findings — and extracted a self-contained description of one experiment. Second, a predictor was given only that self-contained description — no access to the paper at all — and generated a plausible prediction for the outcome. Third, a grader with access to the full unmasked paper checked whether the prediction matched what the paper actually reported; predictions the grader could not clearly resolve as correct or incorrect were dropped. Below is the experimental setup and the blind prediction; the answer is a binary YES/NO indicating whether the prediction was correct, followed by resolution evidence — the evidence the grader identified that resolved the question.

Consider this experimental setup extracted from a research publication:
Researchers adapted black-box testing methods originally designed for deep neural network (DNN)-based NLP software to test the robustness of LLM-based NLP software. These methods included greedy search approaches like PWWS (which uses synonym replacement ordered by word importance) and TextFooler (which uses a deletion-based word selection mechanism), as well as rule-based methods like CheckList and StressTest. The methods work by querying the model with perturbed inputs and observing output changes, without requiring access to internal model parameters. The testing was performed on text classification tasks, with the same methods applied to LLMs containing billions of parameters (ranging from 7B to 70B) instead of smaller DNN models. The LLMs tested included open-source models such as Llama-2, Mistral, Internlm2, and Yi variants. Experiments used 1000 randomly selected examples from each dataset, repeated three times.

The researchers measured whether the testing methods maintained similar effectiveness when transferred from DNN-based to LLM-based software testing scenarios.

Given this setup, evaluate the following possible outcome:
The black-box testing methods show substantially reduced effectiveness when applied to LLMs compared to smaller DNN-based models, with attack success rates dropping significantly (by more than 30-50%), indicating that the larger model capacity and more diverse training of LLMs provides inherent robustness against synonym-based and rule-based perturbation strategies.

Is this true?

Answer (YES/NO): NO